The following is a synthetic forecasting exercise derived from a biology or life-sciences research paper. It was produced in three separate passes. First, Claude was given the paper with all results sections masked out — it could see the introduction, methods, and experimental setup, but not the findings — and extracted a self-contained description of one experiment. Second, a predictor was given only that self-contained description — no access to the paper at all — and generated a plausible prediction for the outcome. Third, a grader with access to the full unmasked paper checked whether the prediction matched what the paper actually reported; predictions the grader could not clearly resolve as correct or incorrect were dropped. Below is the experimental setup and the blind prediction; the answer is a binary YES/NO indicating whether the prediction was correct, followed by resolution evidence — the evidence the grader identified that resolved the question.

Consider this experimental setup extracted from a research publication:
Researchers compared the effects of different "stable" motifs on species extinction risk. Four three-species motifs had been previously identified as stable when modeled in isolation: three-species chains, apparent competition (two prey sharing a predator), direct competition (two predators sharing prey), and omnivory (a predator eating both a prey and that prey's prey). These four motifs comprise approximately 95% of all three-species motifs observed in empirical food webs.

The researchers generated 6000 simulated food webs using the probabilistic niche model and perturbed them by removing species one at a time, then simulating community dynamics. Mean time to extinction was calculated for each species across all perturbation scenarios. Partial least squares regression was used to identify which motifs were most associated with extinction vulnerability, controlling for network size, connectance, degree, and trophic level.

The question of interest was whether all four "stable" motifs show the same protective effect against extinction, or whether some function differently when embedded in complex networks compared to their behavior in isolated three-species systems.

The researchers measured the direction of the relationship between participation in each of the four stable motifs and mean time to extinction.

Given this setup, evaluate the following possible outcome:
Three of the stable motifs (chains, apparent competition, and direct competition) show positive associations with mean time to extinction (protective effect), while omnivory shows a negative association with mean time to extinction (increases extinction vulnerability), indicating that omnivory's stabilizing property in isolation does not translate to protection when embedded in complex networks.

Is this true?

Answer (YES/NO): YES